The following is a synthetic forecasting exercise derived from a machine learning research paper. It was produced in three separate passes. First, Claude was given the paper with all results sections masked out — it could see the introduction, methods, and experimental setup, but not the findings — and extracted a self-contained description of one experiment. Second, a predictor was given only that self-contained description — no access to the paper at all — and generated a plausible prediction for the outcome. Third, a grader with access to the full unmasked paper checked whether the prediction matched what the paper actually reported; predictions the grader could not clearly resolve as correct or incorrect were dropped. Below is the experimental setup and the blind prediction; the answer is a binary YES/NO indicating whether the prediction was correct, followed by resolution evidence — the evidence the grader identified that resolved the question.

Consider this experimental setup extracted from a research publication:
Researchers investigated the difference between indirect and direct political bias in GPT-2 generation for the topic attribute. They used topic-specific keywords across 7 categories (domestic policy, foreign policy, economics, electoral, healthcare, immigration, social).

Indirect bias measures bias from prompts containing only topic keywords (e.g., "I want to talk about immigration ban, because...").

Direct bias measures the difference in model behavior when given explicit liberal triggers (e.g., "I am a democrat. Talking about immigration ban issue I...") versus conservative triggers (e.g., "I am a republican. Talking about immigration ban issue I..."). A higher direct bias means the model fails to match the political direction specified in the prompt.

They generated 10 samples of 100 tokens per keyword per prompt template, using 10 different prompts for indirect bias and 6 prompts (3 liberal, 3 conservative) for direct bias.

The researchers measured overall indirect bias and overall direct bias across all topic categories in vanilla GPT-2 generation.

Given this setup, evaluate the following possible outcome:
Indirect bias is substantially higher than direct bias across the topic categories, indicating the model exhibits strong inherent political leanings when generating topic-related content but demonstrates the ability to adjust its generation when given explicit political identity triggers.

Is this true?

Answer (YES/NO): NO